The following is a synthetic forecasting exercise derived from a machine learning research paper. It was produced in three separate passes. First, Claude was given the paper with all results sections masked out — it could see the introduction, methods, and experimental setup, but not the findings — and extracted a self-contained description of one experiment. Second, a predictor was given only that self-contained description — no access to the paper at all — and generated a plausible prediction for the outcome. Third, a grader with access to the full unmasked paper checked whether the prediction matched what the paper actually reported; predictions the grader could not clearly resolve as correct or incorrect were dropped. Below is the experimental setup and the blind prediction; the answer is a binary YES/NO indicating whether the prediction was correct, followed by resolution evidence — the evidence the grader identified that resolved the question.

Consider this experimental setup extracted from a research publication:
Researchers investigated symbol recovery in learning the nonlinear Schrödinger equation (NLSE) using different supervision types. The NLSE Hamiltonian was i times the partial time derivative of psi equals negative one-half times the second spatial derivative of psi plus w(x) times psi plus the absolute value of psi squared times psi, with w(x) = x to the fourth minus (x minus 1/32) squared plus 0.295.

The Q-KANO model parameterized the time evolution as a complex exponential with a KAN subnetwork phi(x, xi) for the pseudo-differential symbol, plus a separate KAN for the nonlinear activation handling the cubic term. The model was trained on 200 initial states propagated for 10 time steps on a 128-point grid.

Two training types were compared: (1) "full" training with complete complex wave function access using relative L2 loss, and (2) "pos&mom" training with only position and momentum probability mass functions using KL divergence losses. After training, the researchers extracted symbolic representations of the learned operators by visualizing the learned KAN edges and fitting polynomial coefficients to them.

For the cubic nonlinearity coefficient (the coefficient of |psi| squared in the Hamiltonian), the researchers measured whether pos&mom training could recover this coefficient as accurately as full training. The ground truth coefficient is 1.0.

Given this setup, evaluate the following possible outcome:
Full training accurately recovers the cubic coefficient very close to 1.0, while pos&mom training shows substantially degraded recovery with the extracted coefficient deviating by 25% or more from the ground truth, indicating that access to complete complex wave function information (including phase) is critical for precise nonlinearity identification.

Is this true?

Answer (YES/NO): NO